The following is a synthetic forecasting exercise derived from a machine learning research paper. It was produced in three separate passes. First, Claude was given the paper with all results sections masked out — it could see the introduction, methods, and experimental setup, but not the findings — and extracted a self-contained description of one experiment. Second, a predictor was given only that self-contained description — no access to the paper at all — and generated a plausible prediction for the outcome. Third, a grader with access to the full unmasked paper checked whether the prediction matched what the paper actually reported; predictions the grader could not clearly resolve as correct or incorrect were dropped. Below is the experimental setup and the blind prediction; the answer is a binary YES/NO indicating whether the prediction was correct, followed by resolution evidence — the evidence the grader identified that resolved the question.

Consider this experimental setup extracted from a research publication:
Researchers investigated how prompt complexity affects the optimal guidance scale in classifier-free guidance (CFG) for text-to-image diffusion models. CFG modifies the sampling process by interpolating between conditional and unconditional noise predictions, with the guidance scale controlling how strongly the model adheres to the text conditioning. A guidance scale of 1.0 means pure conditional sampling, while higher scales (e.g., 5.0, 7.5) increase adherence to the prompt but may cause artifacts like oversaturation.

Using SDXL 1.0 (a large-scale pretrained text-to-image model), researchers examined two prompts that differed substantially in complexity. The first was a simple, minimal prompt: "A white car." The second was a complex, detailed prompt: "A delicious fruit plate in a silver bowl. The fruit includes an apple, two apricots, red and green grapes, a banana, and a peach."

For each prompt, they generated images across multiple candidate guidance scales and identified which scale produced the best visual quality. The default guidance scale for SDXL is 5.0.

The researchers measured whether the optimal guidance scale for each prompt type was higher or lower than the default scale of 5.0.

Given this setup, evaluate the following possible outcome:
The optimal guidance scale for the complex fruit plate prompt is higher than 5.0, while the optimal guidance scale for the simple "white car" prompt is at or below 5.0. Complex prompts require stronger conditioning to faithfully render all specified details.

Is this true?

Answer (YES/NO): YES